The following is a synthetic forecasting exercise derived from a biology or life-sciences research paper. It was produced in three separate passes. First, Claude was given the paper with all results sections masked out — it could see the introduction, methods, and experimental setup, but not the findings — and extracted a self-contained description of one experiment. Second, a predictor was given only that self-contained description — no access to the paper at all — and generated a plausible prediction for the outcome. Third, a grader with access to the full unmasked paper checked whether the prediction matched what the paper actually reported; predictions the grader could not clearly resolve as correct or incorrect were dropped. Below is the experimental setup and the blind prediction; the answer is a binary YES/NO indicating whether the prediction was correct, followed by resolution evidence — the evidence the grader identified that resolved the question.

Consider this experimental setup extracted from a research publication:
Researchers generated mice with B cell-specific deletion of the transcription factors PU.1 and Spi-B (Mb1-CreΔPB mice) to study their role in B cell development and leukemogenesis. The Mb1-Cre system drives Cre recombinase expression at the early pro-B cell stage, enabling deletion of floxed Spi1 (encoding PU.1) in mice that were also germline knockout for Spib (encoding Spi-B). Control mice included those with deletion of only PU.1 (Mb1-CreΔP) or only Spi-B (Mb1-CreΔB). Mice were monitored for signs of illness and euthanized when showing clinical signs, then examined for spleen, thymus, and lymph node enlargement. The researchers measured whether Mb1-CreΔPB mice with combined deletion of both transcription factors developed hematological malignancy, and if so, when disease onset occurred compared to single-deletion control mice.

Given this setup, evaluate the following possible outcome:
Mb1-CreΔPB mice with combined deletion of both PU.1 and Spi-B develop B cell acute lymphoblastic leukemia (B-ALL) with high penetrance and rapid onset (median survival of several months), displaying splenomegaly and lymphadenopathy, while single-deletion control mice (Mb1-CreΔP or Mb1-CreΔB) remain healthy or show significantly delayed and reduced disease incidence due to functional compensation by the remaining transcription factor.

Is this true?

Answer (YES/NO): NO